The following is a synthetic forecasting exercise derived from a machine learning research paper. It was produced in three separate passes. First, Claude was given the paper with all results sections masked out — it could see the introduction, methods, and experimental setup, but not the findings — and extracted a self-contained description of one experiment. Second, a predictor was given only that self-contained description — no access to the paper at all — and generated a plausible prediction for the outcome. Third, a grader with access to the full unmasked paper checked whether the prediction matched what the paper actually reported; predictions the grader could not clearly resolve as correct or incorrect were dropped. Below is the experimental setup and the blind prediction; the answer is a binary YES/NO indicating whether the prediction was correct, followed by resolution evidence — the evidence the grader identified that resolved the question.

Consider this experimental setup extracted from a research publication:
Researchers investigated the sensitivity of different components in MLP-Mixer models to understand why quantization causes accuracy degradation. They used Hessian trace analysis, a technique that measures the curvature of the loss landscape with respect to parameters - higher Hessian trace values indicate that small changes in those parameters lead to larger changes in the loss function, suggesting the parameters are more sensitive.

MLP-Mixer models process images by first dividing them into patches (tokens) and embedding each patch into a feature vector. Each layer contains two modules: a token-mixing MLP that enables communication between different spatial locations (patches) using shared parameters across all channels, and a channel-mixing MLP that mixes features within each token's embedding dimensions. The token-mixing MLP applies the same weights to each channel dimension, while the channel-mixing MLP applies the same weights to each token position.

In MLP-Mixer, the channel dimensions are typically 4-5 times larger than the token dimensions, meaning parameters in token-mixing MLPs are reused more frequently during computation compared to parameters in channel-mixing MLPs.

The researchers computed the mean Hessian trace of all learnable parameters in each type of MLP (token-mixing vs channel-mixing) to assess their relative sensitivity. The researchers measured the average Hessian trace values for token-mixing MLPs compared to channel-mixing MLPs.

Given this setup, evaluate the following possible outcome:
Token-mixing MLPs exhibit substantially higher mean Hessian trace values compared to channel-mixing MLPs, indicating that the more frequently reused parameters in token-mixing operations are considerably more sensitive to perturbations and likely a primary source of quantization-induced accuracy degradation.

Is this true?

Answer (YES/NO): YES